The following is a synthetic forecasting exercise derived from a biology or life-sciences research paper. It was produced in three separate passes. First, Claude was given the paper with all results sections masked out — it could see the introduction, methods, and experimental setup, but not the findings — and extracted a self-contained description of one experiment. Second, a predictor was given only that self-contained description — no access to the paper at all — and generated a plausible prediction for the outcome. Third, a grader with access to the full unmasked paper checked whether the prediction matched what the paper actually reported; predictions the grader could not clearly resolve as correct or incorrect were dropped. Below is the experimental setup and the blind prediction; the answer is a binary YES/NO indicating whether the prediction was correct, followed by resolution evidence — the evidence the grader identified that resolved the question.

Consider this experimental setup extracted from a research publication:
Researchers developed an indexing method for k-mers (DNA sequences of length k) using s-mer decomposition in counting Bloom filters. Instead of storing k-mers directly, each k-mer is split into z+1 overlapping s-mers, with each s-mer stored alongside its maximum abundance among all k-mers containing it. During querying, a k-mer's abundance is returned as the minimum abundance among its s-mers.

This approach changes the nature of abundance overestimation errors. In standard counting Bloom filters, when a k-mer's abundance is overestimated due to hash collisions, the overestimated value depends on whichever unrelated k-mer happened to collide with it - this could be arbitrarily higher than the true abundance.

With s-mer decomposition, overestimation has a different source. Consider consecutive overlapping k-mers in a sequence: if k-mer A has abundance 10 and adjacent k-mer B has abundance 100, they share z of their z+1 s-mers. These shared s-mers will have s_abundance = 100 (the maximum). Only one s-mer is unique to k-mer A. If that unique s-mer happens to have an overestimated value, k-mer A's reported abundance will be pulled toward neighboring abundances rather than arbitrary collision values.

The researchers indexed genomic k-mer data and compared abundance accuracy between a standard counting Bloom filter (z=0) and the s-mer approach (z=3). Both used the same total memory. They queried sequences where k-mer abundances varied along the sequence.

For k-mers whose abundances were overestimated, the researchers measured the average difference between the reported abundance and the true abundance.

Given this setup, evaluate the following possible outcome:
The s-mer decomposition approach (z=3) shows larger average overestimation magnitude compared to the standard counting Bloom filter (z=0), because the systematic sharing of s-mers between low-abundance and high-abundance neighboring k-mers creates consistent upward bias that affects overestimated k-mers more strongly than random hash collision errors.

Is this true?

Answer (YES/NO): NO